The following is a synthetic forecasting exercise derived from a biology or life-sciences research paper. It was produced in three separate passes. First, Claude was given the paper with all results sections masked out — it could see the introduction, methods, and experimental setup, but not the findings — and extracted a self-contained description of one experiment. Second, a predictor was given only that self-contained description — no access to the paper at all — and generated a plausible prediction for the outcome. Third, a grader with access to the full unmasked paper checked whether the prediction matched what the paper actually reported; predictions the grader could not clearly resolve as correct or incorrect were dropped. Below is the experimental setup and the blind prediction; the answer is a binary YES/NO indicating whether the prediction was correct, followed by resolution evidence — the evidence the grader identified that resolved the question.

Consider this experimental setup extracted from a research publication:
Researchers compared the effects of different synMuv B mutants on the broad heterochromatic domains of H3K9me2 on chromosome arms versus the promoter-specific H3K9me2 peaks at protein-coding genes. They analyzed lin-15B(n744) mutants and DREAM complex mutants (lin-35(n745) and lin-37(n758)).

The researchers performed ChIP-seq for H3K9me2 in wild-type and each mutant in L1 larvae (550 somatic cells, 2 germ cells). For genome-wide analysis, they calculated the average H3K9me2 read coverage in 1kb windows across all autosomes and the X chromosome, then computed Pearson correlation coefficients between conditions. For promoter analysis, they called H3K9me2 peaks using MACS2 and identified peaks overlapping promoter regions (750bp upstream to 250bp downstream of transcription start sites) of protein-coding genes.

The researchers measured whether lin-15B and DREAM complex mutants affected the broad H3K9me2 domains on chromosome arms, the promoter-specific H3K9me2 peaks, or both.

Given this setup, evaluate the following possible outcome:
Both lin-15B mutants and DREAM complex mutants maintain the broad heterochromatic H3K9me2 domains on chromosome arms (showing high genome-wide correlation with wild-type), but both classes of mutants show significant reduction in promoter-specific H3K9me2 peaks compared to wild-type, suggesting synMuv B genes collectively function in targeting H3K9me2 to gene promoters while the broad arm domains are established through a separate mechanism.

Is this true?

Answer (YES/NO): NO